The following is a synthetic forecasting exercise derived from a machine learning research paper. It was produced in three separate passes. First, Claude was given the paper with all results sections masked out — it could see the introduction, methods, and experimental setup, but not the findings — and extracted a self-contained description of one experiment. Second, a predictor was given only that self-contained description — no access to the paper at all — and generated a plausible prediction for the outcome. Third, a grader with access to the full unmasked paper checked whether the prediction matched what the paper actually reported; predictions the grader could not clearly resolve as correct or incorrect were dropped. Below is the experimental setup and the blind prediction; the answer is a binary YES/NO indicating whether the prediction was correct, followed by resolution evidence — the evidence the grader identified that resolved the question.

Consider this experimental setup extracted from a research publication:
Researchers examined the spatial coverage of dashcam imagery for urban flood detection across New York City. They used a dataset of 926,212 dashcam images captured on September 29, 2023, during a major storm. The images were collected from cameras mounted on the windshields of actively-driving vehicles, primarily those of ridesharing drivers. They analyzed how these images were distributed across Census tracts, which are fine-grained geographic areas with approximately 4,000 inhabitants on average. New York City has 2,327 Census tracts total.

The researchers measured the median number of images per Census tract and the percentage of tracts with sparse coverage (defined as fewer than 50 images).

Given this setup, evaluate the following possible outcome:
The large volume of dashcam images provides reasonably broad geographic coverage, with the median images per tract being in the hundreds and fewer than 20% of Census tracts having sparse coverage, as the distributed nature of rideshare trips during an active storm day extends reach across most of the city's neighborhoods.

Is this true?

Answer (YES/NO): YES